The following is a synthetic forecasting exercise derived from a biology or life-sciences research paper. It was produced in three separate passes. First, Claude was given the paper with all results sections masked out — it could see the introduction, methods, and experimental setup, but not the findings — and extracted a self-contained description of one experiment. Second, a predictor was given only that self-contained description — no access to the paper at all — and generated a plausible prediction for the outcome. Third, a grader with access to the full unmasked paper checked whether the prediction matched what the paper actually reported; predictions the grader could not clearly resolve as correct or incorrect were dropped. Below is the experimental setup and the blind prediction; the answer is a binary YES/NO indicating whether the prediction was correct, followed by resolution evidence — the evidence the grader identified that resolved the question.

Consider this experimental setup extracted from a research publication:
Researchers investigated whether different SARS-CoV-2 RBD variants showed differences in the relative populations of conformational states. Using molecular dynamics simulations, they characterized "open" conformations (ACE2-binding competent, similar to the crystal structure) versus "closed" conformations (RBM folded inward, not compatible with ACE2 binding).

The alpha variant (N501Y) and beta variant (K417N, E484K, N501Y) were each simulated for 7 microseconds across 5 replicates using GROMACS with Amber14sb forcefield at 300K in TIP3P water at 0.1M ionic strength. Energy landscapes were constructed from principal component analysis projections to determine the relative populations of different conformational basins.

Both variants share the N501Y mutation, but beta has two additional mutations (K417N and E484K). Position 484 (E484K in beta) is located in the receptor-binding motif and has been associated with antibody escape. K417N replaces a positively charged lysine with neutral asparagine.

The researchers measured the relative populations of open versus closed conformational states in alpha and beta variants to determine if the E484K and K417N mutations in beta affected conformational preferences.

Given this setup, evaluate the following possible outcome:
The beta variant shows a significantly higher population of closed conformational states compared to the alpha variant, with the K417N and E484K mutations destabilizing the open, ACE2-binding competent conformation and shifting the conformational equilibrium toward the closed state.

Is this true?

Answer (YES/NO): NO